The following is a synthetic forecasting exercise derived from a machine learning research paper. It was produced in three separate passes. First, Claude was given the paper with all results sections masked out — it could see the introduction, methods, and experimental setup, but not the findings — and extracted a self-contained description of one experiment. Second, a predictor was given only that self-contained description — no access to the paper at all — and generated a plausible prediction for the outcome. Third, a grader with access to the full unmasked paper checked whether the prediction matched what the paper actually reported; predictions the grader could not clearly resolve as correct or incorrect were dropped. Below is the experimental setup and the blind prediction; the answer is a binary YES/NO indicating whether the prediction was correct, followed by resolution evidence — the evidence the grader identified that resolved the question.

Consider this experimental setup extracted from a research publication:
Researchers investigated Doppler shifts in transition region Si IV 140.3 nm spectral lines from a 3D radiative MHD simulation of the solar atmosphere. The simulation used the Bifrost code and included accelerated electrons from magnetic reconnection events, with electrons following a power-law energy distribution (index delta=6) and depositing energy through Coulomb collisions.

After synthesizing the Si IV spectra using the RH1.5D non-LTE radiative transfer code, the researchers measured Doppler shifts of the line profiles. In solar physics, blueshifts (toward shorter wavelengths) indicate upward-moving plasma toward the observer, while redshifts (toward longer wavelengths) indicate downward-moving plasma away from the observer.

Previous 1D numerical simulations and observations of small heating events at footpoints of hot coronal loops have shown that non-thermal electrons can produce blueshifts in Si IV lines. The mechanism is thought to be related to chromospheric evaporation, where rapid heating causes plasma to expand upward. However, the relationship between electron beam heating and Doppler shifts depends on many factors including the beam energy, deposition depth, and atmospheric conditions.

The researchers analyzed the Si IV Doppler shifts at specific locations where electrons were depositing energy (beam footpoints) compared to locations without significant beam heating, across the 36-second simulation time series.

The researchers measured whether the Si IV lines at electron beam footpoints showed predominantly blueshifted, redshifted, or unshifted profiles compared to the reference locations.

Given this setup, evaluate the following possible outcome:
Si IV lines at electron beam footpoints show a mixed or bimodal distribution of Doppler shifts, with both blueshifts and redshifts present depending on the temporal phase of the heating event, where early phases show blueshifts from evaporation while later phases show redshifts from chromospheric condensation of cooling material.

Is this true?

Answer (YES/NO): NO